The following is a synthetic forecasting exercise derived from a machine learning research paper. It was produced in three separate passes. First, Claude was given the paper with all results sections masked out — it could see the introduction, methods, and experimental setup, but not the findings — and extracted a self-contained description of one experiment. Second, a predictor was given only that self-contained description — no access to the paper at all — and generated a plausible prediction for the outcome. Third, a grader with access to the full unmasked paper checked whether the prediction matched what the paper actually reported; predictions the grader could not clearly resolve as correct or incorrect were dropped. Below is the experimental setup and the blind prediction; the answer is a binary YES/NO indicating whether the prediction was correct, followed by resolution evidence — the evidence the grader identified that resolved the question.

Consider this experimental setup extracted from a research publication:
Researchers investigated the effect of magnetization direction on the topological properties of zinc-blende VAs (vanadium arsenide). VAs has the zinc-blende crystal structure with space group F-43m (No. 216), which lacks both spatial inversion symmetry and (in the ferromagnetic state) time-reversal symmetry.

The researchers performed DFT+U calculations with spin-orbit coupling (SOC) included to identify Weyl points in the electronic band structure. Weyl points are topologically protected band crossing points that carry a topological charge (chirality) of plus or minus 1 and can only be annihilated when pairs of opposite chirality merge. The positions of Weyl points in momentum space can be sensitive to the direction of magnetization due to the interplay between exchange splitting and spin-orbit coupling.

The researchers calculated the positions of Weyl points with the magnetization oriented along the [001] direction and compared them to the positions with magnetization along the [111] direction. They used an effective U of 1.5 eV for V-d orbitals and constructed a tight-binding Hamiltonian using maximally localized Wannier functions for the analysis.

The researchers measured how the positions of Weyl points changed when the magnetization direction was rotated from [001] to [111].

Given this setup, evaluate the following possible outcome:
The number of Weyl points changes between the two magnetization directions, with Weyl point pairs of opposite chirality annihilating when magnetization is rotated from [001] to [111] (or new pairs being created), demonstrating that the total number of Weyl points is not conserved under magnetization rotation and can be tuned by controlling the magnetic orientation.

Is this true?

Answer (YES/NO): NO